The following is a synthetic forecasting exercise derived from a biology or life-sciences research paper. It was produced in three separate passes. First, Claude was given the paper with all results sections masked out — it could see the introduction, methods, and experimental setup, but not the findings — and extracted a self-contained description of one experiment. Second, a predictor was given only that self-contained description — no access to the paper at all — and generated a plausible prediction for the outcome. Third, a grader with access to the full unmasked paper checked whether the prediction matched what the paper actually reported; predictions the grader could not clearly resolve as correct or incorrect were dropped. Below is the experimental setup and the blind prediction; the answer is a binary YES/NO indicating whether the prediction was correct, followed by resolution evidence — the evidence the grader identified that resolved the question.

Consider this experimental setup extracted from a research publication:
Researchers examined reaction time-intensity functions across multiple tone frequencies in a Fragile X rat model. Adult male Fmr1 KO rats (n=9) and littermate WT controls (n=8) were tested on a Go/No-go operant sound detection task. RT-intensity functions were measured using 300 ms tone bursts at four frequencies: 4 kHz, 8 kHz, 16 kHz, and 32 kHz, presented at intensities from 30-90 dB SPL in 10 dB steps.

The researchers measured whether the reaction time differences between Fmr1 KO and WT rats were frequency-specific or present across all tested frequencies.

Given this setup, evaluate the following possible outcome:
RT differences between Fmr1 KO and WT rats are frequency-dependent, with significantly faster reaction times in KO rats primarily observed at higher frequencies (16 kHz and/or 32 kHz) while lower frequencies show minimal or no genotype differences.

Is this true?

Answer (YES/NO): NO